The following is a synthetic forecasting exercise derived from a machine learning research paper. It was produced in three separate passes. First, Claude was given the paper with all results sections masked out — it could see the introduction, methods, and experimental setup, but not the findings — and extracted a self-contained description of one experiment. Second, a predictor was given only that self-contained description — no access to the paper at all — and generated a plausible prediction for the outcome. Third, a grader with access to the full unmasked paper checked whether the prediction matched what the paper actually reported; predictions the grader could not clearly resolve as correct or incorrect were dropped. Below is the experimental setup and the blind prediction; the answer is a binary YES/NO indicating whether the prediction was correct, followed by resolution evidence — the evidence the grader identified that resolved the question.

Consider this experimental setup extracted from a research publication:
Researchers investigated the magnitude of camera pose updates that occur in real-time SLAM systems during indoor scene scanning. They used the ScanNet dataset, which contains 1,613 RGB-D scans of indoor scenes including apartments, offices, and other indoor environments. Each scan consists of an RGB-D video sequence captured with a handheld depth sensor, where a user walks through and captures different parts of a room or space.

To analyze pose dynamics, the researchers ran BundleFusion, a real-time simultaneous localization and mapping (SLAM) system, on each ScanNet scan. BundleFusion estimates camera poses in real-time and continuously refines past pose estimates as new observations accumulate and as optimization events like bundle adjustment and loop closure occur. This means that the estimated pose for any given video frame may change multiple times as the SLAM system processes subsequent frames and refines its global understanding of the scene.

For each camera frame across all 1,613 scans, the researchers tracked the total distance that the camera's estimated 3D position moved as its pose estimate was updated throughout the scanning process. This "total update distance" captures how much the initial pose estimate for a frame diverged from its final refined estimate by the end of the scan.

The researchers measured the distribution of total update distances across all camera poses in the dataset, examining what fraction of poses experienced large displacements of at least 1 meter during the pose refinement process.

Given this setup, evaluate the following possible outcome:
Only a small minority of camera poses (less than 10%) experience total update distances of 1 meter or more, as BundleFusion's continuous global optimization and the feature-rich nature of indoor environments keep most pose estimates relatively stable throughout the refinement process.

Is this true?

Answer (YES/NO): NO